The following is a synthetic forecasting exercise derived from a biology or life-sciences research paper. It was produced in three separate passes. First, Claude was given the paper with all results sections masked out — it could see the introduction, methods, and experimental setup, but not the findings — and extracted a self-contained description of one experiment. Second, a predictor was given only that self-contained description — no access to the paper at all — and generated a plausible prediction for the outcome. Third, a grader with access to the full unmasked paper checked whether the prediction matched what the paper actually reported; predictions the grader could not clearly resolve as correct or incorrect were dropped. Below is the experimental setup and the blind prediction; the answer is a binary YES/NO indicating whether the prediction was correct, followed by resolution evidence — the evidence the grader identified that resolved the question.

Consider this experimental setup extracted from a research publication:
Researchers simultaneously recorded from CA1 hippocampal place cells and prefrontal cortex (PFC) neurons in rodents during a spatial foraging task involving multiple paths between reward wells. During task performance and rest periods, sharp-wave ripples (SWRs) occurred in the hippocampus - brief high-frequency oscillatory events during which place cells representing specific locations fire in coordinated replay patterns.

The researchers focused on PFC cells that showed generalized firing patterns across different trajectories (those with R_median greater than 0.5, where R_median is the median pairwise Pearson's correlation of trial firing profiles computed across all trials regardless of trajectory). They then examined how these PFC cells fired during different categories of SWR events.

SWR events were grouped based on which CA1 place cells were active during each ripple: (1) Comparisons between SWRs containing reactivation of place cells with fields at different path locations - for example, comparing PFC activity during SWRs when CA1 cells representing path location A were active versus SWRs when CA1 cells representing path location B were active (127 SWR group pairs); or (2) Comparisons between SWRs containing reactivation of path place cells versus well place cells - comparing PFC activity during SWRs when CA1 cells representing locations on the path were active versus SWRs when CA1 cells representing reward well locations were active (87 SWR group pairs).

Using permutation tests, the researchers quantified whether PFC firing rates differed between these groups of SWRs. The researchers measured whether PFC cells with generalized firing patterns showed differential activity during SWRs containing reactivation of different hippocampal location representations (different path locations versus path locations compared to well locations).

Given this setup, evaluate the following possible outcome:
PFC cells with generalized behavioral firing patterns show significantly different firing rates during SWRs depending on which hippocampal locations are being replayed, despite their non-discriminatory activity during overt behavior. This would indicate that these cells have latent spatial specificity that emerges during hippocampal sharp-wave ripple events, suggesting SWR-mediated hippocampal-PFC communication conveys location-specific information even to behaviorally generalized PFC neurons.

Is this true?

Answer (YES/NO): NO